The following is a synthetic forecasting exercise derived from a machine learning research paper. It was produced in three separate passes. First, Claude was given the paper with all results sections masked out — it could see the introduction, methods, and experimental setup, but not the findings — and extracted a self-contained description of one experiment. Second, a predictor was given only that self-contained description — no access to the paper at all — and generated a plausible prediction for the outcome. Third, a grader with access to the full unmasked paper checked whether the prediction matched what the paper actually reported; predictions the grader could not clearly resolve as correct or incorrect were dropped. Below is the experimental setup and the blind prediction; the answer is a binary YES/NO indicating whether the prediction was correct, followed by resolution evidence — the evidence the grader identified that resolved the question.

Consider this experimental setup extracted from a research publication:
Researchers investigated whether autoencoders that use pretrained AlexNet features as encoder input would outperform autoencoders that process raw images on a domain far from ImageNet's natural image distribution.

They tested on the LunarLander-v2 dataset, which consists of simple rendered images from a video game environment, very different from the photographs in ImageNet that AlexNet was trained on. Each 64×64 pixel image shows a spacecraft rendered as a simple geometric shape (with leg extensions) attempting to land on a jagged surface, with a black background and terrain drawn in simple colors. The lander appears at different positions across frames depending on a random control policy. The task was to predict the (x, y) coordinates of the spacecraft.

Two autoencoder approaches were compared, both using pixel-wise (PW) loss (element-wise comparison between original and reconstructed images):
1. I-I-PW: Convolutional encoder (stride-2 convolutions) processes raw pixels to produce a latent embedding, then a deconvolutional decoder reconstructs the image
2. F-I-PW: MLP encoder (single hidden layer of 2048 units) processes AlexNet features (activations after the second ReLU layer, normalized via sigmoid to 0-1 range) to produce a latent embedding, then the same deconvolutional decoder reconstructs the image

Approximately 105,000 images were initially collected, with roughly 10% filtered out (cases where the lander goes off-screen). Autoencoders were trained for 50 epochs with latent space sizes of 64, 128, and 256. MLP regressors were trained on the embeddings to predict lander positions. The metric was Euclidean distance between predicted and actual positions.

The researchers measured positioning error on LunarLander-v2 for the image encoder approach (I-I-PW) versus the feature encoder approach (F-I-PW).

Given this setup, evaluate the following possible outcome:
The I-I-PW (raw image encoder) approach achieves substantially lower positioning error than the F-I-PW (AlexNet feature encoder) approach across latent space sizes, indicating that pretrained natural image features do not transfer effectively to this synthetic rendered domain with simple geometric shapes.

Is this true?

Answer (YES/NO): NO